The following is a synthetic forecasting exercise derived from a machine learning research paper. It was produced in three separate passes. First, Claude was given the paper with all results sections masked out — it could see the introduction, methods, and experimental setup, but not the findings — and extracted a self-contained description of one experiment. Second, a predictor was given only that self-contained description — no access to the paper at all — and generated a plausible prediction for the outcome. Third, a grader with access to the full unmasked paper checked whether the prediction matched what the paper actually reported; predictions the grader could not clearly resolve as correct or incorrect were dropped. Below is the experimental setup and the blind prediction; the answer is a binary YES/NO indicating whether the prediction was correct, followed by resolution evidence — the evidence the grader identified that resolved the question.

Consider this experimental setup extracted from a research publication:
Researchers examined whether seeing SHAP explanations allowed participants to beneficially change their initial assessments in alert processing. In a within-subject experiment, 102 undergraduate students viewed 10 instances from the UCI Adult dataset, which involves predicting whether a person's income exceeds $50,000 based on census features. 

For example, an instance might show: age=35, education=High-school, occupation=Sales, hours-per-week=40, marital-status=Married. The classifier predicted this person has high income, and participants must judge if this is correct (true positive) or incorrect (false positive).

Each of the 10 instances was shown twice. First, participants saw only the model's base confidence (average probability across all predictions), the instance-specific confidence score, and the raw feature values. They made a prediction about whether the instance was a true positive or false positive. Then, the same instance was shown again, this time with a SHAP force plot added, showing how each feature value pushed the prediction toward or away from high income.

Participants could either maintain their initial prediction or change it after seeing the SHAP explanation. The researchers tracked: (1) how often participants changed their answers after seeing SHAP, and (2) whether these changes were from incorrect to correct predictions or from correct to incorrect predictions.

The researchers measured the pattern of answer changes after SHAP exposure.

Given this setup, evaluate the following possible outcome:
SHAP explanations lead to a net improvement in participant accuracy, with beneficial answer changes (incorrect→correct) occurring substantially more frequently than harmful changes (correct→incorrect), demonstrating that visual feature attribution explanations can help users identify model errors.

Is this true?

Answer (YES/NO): NO